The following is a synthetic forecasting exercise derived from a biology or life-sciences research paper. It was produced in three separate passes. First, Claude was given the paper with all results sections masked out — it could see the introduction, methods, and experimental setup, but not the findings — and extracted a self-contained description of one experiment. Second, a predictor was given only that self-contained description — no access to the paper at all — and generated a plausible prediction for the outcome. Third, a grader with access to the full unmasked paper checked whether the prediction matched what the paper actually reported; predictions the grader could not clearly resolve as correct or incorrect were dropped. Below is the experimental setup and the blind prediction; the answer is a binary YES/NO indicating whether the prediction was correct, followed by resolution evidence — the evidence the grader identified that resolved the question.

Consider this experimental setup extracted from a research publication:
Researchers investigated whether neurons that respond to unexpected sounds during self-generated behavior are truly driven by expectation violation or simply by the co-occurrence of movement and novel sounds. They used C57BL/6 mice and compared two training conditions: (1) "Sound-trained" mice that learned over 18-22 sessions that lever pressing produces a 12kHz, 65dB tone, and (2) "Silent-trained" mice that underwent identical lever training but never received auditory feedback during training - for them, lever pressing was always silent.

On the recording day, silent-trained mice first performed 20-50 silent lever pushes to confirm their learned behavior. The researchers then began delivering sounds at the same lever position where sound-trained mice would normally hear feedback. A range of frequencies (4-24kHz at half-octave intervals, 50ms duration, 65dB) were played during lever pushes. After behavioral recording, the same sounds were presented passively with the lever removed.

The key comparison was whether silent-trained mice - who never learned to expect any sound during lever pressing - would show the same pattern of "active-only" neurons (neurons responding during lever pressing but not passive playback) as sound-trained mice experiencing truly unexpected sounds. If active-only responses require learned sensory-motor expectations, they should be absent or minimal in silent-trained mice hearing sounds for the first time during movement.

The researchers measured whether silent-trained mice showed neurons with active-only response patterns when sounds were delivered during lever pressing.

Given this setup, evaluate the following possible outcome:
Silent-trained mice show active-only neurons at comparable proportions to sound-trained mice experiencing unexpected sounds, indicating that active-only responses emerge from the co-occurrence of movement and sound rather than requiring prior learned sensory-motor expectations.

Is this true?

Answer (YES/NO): NO